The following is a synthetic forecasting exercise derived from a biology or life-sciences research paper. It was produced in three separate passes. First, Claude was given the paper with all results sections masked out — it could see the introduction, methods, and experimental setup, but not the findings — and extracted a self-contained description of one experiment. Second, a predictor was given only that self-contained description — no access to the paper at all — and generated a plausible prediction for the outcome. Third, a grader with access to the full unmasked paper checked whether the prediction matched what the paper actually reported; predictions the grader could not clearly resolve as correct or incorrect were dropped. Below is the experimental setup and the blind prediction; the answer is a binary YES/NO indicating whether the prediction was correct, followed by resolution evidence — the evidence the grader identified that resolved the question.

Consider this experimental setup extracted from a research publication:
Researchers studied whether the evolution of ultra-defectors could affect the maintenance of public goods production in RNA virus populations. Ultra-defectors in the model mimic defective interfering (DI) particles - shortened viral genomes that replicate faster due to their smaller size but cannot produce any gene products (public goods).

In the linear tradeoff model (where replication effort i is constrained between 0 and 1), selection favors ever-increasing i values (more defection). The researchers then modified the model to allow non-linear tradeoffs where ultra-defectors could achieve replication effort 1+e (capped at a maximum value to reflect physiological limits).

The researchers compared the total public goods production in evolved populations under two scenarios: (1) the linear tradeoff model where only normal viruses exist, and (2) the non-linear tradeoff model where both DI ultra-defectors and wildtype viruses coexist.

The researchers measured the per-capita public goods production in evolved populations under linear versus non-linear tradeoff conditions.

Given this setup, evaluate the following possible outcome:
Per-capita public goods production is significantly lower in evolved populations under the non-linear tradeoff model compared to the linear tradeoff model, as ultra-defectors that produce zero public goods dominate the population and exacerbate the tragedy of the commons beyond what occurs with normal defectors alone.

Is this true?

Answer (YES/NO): NO